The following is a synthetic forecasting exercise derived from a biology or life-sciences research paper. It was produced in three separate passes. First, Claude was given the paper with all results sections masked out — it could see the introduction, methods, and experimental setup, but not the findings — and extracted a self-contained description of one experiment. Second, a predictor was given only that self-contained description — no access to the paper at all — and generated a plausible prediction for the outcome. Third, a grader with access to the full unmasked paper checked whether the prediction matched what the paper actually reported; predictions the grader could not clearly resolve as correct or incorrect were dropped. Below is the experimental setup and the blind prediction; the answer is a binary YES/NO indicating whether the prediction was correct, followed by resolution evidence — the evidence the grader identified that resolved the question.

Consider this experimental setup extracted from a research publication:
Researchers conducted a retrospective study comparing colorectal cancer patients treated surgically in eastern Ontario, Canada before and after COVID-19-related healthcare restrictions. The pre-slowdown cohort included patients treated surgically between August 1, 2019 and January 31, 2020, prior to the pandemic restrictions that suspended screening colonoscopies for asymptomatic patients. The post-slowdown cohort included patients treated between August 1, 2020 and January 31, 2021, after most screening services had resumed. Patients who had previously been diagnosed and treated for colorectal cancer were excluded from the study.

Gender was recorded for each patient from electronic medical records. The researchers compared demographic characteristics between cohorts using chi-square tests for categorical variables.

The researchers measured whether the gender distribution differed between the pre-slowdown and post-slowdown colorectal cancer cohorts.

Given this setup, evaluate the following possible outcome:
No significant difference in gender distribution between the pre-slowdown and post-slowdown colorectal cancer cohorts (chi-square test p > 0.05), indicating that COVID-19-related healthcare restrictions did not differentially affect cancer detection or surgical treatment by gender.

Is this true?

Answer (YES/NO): YES